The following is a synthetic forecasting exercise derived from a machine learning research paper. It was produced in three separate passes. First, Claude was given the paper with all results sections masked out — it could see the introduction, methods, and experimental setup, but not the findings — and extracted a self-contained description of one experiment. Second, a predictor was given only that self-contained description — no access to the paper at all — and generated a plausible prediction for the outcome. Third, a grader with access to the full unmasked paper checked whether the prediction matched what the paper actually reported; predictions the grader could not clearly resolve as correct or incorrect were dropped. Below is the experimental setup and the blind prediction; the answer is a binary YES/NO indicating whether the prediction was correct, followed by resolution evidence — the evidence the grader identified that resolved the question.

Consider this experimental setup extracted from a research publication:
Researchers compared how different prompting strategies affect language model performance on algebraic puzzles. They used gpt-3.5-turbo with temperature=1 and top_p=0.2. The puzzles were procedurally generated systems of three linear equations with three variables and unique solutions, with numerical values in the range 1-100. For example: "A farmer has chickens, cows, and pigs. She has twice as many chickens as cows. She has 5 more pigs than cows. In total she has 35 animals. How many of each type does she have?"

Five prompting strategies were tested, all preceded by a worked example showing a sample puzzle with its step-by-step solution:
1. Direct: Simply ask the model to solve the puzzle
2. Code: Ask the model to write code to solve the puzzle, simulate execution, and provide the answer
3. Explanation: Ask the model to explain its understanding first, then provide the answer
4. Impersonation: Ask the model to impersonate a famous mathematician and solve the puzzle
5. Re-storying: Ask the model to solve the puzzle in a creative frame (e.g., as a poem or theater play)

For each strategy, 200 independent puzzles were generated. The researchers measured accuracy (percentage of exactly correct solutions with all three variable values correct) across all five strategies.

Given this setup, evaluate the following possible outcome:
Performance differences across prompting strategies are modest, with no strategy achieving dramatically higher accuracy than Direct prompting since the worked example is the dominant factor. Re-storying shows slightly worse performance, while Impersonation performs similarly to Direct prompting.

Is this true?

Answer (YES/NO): NO